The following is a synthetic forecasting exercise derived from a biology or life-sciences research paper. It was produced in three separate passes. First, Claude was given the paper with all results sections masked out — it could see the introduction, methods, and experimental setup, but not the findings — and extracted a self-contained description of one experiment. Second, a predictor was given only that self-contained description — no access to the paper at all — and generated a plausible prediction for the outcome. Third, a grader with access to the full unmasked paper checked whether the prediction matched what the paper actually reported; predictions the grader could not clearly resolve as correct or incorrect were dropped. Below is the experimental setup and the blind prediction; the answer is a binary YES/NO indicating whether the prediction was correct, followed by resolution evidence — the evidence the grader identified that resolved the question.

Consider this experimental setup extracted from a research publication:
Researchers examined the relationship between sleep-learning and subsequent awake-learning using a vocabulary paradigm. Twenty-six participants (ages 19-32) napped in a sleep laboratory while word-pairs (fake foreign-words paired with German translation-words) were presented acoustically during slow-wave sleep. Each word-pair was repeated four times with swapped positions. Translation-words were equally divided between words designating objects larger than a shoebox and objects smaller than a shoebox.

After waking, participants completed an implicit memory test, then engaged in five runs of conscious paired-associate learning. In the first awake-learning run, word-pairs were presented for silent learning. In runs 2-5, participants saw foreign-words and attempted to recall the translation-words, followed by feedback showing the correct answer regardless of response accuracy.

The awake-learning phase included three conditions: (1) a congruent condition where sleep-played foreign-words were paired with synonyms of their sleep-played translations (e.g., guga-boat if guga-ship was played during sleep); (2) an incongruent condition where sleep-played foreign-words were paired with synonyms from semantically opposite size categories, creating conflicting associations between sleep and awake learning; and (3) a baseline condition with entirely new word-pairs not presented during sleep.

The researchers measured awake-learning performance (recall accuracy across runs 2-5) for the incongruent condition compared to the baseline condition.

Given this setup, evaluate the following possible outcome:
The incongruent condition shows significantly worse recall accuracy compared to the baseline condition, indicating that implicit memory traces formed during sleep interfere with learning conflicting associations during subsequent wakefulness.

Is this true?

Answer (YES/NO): NO